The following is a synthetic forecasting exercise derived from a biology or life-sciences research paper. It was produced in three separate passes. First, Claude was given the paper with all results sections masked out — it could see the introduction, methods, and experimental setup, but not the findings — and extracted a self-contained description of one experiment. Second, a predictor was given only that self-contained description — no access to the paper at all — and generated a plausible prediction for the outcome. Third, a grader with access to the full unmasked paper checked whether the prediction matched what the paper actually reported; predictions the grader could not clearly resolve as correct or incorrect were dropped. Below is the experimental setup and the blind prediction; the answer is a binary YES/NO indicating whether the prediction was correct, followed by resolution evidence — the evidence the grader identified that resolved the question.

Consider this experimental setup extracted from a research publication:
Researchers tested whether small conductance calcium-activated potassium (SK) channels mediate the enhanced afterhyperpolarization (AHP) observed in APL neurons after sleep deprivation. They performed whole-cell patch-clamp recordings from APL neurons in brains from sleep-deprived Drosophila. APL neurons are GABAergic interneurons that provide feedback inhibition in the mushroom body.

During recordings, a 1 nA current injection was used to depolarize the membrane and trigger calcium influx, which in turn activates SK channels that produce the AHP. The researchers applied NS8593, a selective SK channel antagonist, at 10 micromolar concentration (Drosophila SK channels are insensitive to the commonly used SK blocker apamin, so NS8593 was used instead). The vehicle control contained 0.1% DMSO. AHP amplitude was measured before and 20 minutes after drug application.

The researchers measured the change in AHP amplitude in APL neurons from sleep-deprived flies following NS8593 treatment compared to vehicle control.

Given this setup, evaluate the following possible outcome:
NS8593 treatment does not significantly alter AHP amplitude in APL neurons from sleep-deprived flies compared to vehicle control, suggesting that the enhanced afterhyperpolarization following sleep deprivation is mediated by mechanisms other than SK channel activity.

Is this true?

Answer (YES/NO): NO